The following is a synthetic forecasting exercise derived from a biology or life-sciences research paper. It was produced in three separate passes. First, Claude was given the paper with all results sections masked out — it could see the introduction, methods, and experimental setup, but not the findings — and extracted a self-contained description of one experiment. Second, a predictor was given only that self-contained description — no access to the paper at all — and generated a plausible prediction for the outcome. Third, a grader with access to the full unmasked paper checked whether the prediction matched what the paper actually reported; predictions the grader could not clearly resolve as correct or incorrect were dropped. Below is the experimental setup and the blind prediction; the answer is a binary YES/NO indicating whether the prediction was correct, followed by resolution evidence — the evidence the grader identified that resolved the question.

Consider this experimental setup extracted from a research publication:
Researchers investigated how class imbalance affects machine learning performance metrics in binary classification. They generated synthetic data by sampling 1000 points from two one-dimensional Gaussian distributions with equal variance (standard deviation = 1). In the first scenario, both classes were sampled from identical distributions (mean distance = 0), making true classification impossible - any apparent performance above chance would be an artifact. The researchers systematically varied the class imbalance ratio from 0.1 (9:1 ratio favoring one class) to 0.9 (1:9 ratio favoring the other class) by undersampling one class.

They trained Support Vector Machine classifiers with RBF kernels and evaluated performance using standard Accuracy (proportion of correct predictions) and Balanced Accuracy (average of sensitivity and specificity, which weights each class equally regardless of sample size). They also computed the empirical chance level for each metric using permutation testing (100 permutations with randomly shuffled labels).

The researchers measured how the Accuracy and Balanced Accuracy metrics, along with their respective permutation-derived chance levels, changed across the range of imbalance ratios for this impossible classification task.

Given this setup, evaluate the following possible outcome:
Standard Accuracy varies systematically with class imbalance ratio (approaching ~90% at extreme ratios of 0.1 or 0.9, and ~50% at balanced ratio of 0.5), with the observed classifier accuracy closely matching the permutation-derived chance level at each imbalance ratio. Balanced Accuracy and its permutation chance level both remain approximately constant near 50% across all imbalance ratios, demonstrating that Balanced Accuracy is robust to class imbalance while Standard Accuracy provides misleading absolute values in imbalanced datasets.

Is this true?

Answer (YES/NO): YES